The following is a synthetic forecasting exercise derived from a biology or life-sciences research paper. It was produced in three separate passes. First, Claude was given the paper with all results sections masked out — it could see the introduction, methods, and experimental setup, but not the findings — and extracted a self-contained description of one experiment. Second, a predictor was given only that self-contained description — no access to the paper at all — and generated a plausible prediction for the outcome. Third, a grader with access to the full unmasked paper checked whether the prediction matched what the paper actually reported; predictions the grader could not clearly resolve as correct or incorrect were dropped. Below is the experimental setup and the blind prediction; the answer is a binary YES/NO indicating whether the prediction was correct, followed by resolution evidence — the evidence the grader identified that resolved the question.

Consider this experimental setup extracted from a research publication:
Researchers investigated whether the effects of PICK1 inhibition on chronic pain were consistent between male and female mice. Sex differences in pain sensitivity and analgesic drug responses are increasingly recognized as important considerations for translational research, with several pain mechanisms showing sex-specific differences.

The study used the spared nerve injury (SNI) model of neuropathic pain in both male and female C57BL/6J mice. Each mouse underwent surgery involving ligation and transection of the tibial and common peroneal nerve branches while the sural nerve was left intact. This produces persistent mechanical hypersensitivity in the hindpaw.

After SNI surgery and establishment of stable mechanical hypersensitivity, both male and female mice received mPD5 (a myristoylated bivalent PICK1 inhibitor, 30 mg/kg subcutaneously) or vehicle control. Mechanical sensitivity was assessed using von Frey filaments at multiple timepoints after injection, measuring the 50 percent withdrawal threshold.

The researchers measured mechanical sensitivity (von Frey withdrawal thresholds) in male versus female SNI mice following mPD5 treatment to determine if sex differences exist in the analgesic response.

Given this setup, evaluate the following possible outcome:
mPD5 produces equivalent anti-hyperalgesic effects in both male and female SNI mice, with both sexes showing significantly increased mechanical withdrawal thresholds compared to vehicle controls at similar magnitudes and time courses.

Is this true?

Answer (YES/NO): NO